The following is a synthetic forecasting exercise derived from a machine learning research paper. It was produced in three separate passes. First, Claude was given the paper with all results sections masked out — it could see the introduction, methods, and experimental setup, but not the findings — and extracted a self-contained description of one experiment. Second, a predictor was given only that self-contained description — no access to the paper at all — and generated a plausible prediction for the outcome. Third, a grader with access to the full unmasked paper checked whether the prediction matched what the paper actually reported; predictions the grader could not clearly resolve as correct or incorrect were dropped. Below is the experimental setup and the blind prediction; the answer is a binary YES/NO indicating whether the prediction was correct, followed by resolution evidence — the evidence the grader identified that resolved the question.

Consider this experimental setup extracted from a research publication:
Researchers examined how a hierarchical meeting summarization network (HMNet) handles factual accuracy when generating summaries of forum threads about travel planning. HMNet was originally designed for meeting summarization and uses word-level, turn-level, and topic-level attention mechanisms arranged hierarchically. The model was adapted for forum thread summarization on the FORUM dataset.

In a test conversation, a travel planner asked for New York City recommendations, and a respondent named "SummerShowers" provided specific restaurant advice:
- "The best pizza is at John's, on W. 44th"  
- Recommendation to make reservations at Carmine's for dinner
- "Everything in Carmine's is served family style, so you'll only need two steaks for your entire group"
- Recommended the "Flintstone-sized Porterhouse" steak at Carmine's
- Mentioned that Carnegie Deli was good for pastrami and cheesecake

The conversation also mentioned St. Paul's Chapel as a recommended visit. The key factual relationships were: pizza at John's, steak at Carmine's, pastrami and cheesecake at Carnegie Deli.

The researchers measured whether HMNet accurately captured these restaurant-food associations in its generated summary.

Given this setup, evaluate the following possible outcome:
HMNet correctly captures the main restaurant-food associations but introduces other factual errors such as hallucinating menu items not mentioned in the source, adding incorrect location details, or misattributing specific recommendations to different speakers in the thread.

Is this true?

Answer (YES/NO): NO